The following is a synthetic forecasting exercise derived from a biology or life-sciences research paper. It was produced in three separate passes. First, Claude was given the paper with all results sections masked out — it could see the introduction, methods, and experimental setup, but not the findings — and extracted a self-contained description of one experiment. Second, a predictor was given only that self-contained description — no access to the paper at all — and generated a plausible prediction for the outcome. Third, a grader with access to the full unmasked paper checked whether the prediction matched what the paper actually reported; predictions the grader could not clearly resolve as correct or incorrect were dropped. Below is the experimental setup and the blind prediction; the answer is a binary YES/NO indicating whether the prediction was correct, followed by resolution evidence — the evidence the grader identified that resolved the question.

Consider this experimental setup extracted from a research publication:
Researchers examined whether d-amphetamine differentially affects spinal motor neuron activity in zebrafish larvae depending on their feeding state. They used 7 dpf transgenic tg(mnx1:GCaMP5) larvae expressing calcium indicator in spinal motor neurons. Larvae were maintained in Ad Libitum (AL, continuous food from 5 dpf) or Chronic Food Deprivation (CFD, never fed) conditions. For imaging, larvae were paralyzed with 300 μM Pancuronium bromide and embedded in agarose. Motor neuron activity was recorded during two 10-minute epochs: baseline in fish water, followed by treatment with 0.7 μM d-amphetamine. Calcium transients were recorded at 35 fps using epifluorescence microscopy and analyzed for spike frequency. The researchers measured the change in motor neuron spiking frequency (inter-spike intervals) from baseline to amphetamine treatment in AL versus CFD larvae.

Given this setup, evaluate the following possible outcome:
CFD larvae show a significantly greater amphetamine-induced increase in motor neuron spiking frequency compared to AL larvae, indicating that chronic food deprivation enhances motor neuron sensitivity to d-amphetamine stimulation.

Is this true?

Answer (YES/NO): YES